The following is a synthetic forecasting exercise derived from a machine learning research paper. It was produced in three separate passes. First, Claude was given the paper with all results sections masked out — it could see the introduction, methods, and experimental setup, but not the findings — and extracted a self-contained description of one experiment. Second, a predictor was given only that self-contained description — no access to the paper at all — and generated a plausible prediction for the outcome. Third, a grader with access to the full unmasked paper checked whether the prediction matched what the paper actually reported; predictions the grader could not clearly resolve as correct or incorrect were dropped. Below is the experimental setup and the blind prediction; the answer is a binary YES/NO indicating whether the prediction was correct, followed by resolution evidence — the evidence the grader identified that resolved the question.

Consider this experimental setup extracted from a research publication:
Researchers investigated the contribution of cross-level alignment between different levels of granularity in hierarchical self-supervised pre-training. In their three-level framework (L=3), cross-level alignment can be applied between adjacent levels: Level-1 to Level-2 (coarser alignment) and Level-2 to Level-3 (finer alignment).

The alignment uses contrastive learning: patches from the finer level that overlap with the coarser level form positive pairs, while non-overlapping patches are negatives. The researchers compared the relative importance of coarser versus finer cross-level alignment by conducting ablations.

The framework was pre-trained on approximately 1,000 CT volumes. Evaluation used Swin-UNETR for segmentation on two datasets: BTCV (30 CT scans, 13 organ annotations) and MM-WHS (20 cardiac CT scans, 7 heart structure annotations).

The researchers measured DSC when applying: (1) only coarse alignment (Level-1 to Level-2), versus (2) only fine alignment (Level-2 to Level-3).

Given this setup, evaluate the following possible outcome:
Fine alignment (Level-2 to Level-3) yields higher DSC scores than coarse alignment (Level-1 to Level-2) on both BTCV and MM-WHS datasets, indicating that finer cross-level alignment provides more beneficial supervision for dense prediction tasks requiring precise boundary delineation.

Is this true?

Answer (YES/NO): NO